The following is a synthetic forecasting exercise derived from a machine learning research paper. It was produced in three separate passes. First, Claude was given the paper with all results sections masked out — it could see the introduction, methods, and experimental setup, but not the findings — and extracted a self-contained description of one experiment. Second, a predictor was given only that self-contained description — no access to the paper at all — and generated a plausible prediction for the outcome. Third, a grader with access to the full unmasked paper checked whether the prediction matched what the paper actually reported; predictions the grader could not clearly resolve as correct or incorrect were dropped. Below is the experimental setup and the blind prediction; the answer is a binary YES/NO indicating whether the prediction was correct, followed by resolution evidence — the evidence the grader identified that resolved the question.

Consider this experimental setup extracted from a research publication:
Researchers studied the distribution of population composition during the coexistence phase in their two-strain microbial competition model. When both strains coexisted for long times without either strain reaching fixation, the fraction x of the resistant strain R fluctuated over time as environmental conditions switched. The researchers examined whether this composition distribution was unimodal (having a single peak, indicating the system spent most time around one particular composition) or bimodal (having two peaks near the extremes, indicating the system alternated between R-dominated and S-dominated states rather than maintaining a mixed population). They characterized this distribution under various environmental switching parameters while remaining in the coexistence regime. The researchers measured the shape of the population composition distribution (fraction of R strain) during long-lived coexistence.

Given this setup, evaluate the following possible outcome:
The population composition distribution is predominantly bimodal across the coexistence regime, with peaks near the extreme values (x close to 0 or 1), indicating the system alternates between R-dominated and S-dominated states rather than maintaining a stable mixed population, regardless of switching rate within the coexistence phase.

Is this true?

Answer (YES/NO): NO